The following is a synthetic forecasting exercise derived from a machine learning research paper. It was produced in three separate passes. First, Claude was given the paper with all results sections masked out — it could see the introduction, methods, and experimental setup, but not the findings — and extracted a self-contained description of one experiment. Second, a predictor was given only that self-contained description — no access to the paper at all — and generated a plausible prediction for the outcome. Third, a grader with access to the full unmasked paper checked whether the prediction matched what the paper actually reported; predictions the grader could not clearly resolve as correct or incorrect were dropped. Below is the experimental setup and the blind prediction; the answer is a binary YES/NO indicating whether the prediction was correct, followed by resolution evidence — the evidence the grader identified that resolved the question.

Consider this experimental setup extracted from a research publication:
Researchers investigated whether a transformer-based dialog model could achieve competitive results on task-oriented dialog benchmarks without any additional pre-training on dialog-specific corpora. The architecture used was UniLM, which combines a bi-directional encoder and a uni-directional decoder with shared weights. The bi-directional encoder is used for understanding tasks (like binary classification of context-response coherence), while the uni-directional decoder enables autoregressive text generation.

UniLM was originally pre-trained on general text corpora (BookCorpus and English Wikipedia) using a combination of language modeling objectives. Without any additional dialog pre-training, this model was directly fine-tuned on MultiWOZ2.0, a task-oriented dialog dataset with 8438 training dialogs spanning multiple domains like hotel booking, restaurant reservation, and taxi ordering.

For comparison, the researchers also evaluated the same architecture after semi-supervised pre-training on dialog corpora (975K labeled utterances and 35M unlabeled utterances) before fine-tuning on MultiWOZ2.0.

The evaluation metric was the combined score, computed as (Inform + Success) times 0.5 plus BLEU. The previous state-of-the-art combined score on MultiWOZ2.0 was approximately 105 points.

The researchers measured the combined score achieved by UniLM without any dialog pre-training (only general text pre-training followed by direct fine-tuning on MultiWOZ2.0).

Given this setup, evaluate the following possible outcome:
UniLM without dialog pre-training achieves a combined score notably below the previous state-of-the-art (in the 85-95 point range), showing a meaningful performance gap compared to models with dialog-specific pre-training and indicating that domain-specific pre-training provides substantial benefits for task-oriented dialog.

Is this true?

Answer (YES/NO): NO